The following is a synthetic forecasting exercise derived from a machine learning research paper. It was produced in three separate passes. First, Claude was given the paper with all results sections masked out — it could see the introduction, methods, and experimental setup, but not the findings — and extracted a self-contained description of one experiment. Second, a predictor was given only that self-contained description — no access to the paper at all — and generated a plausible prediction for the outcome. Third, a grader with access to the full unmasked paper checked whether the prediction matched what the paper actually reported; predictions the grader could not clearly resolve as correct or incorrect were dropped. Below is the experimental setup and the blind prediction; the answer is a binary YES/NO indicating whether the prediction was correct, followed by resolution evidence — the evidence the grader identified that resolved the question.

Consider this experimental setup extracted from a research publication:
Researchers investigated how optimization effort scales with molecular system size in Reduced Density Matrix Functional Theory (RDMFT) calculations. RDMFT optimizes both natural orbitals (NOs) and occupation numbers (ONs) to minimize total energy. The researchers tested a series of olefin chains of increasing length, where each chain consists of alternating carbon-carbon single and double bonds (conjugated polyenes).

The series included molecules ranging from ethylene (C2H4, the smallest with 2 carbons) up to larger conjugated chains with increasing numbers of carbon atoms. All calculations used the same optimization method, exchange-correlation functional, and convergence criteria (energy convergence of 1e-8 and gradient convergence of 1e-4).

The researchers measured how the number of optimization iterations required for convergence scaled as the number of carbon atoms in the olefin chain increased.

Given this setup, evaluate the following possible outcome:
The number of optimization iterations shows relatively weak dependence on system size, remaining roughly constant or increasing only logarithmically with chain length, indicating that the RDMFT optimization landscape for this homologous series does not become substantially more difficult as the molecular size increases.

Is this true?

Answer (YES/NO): YES